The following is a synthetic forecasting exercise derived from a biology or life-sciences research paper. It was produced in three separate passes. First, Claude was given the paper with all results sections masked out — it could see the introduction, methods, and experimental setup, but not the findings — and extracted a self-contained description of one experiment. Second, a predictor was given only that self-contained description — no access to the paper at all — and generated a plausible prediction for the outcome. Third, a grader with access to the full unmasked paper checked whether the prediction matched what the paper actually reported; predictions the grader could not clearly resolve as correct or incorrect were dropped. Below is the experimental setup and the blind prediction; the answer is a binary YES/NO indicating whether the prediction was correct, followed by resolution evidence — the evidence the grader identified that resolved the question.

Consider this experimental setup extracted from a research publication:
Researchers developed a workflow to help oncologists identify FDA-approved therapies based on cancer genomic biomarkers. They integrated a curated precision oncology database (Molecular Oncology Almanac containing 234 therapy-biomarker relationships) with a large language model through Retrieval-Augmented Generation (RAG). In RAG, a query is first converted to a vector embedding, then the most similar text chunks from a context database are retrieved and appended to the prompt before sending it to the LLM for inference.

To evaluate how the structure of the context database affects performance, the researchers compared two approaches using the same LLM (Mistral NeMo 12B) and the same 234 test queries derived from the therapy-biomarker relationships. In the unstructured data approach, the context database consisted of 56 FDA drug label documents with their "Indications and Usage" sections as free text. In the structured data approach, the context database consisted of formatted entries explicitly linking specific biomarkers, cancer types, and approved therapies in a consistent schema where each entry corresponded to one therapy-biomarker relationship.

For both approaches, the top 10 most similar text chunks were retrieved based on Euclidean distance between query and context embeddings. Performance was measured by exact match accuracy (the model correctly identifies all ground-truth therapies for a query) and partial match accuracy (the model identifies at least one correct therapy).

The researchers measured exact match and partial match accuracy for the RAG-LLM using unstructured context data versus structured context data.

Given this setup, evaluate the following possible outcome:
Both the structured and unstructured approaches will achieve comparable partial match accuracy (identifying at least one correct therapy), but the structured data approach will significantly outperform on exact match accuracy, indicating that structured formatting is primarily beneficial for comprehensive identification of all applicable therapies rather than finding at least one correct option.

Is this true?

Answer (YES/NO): NO